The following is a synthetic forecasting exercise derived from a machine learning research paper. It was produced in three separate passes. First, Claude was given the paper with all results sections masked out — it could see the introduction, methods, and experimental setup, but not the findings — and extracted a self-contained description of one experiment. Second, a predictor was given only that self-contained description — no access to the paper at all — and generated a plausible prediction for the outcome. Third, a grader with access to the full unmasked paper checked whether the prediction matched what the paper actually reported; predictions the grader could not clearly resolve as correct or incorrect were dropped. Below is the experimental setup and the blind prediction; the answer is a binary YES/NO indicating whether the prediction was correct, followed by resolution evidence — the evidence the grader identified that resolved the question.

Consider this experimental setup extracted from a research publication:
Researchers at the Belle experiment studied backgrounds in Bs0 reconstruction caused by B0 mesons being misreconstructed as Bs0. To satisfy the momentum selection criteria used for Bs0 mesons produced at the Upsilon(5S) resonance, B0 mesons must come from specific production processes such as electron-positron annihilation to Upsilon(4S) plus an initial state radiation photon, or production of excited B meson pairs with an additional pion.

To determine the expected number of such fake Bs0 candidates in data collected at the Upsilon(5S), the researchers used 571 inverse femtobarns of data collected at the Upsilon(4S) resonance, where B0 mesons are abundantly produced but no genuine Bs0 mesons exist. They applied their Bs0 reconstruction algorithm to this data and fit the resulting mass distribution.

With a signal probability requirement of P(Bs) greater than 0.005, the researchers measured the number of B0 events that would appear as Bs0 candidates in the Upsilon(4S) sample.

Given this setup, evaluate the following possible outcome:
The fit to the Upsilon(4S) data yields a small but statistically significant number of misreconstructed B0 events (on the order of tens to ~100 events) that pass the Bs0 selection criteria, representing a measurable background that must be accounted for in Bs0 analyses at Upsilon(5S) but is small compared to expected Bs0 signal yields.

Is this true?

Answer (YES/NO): NO